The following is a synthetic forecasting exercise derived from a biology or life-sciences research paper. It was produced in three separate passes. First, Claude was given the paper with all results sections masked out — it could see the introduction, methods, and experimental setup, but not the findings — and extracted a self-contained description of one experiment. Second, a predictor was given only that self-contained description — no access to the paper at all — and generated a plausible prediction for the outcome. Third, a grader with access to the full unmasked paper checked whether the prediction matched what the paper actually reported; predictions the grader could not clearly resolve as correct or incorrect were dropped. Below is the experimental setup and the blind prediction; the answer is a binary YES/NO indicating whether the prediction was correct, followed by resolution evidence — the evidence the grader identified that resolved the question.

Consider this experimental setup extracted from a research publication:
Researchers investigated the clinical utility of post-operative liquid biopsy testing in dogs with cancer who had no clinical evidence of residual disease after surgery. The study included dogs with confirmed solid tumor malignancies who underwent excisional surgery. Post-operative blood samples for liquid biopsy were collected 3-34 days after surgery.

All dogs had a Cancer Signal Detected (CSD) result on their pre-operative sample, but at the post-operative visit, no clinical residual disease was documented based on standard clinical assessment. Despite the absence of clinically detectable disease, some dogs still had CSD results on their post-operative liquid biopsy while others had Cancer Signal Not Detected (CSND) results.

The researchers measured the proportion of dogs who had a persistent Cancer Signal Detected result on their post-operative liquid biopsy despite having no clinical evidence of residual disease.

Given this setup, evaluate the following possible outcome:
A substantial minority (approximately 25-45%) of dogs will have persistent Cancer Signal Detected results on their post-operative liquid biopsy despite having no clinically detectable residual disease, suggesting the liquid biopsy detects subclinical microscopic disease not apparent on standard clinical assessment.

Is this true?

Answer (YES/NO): YES